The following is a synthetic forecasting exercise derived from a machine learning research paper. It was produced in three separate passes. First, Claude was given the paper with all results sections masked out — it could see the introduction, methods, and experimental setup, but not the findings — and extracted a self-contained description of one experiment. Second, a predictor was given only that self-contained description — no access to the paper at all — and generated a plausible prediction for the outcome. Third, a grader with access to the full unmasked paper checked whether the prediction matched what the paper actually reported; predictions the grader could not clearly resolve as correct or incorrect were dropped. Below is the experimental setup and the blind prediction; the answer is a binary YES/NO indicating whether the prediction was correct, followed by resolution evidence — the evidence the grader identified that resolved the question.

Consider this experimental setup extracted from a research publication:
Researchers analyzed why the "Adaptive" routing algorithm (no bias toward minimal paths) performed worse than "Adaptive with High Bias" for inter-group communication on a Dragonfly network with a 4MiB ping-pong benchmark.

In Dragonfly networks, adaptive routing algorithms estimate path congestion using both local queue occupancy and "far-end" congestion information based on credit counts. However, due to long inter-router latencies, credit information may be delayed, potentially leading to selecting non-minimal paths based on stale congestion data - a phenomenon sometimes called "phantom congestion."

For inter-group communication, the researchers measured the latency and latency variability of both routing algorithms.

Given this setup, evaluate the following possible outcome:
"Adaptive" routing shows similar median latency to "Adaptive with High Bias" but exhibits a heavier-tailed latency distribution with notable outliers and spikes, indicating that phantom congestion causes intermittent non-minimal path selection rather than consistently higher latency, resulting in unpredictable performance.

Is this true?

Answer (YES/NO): NO